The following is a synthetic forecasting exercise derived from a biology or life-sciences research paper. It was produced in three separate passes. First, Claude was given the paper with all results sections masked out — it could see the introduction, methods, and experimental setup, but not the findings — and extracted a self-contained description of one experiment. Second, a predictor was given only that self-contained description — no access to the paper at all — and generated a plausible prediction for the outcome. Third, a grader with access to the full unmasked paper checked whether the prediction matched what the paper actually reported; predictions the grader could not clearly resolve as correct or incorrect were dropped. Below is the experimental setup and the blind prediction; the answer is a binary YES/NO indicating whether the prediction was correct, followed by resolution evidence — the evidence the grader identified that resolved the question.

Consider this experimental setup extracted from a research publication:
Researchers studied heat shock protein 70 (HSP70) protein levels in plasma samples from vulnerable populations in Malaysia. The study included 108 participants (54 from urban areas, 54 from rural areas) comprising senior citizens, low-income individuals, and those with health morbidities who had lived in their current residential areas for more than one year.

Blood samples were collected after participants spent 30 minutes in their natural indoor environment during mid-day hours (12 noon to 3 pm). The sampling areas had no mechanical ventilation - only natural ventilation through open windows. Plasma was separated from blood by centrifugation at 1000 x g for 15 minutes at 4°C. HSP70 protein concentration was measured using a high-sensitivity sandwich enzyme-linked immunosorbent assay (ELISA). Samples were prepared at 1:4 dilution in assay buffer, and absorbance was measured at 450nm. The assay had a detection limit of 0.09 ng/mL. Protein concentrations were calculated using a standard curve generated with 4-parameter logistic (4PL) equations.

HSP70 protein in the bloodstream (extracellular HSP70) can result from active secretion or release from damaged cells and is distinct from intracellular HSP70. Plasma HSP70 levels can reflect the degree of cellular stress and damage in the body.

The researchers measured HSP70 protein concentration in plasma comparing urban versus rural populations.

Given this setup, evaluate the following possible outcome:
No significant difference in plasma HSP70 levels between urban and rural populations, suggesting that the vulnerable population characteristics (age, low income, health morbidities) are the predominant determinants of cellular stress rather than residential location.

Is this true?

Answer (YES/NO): NO